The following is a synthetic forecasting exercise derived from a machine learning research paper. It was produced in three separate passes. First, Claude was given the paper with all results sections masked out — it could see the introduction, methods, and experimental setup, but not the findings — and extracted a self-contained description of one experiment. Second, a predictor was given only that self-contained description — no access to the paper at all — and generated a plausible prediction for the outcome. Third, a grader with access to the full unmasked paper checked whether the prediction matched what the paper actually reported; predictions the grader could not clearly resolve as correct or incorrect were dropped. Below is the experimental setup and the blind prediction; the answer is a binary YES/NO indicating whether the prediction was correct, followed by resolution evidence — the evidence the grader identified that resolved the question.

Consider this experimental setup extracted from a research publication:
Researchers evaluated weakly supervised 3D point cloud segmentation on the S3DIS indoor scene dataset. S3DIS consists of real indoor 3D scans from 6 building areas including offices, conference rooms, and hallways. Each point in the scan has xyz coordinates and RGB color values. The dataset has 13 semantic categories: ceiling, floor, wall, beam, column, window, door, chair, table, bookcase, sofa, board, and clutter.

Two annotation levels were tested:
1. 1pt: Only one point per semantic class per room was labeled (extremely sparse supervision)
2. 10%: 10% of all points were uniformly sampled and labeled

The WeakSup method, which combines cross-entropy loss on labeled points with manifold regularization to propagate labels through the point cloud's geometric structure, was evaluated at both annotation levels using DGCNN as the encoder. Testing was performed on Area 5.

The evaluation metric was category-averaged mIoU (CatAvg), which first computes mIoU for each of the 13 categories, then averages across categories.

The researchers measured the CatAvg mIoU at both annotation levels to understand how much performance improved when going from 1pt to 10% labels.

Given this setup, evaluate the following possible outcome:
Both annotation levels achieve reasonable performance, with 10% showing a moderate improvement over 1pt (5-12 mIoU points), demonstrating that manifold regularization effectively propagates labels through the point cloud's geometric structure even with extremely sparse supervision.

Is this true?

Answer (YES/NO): NO